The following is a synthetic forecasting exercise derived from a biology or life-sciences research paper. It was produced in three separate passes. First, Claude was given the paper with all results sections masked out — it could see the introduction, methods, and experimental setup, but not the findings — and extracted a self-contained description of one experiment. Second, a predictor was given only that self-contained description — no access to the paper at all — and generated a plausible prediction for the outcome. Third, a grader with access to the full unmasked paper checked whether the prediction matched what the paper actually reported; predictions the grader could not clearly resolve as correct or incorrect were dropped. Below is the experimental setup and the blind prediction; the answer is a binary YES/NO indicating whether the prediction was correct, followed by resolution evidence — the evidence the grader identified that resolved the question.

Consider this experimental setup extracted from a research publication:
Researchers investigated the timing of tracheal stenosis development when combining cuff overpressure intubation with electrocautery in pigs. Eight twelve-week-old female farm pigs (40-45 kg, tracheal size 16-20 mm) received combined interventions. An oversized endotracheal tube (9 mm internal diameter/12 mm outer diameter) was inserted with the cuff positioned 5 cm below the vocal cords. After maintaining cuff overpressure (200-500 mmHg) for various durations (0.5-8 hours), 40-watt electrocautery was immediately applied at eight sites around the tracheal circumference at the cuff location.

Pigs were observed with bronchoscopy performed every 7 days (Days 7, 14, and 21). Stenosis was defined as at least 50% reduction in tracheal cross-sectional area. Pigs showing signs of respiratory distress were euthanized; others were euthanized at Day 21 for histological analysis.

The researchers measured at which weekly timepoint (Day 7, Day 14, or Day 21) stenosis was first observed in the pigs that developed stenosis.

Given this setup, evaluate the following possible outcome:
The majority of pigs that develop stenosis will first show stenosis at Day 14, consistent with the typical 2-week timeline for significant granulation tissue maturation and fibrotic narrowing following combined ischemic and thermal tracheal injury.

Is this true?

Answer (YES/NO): NO